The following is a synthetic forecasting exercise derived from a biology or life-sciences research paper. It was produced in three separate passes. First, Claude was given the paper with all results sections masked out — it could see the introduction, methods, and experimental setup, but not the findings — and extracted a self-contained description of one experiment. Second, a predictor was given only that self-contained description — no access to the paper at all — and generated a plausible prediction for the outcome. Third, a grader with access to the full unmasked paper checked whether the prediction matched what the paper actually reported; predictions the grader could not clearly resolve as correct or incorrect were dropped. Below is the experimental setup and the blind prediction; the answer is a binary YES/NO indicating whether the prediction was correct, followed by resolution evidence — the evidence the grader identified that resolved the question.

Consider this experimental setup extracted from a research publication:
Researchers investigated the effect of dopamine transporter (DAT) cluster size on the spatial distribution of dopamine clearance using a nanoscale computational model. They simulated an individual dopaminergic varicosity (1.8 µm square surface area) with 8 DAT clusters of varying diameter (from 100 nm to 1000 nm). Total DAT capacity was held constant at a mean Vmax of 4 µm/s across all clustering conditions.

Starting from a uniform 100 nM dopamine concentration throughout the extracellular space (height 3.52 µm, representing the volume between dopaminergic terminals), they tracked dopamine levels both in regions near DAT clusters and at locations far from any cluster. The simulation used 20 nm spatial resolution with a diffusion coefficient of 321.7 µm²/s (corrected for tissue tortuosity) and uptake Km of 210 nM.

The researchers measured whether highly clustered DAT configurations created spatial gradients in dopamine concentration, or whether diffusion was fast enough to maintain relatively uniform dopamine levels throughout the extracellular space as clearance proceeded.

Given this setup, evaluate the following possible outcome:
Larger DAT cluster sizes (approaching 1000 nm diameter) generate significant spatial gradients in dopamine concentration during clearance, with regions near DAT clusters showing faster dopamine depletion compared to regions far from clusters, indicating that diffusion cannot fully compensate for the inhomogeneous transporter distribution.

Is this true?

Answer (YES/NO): NO